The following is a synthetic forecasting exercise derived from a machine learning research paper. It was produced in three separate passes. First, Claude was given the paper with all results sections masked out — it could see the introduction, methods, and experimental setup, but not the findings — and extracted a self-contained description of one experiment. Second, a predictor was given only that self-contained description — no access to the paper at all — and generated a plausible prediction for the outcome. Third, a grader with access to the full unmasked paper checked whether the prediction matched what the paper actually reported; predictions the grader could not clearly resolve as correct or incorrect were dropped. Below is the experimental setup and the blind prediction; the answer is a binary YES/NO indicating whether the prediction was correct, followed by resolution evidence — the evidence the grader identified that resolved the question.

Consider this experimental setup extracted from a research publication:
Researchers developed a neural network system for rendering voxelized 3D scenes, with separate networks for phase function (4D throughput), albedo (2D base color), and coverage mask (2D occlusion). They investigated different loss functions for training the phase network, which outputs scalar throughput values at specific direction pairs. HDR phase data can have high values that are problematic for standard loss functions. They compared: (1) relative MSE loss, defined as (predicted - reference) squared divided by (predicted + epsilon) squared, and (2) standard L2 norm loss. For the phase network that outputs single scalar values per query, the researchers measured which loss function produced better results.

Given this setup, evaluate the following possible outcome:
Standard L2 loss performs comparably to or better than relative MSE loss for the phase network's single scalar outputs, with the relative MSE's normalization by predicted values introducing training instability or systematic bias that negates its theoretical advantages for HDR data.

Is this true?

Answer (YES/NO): NO